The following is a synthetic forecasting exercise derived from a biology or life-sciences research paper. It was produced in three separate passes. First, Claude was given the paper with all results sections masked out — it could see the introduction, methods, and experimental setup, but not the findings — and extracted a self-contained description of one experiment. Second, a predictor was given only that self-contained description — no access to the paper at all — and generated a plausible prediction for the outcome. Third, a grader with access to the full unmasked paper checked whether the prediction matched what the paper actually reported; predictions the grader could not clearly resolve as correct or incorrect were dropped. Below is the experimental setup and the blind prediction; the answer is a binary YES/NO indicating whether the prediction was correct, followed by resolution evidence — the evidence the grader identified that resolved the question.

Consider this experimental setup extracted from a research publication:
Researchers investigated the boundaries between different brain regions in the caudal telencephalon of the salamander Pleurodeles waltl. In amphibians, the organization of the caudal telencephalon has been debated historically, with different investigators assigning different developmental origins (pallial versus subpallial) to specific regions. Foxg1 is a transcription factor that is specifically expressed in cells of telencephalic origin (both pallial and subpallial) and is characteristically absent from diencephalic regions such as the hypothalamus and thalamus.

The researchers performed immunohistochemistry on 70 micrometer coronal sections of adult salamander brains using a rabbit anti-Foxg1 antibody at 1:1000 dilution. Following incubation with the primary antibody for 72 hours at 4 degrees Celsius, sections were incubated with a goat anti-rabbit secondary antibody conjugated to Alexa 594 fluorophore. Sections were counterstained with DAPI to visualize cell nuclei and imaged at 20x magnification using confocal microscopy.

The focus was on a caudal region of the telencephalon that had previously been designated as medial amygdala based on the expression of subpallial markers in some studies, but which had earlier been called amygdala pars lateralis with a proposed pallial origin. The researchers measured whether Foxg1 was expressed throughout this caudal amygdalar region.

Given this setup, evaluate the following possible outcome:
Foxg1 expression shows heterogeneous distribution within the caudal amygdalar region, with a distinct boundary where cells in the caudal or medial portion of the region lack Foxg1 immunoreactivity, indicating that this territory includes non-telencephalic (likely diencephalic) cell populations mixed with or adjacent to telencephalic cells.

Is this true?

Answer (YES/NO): NO